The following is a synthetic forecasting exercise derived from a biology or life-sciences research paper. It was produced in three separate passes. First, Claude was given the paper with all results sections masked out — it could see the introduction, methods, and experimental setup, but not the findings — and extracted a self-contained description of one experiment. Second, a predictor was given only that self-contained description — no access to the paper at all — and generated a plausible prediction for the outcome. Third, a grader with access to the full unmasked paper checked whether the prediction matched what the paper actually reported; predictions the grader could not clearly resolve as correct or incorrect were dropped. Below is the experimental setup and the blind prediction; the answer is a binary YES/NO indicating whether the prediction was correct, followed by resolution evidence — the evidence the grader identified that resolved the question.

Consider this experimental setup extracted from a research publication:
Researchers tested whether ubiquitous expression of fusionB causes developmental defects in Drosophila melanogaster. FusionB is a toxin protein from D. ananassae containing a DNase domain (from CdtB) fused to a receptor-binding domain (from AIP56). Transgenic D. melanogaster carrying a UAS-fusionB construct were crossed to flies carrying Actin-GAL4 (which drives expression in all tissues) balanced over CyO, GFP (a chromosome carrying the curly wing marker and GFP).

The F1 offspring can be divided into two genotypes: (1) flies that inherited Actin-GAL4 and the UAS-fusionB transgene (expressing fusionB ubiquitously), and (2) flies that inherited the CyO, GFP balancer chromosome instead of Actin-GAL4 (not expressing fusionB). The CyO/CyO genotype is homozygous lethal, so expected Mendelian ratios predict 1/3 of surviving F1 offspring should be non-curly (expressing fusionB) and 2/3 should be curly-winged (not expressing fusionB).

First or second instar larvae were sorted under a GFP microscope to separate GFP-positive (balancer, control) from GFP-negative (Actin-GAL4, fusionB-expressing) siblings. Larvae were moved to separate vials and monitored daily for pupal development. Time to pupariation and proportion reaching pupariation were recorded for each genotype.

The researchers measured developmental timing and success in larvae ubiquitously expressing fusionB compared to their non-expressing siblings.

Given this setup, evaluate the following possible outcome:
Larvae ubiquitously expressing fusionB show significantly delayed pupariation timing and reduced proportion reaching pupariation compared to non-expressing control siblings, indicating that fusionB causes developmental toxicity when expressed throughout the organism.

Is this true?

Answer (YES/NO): NO